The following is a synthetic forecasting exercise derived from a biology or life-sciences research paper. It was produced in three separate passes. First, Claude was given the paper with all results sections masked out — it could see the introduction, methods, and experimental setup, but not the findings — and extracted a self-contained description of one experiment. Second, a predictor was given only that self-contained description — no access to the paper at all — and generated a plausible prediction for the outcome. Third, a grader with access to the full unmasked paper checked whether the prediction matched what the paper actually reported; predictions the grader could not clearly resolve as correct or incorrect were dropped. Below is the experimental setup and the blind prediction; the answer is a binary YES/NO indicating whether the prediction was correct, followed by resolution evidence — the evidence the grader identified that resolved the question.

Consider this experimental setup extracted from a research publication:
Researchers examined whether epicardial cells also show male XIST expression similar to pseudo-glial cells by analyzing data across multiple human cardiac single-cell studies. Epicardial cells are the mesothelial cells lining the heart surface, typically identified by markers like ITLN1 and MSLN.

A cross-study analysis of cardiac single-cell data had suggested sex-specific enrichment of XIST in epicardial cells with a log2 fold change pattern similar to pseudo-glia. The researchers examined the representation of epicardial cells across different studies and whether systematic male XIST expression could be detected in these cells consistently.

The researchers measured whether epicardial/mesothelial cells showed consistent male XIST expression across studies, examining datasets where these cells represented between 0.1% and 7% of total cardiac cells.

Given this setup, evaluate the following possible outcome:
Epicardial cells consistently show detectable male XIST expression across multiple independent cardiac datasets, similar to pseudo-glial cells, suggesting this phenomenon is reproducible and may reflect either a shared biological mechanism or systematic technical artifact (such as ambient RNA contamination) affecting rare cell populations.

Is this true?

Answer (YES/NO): NO